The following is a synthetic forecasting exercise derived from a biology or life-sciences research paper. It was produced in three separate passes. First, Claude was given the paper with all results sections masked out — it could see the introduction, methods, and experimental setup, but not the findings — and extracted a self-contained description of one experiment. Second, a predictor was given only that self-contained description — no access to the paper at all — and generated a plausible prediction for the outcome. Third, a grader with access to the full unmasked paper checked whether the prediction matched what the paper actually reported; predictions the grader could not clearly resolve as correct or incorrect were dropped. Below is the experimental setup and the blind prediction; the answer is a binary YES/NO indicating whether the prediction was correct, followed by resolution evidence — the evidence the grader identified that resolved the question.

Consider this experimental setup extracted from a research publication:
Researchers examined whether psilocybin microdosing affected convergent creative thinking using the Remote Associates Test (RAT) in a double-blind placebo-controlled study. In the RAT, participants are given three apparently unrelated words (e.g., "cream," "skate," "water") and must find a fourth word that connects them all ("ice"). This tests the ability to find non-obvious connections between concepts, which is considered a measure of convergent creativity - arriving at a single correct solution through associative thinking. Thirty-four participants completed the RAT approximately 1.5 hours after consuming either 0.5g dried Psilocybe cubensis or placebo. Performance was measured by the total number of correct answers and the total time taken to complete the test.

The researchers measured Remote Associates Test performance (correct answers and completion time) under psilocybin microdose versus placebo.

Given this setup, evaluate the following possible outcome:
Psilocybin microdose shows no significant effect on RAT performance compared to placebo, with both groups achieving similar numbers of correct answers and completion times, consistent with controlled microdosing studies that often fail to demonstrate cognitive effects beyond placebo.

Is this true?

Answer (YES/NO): YES